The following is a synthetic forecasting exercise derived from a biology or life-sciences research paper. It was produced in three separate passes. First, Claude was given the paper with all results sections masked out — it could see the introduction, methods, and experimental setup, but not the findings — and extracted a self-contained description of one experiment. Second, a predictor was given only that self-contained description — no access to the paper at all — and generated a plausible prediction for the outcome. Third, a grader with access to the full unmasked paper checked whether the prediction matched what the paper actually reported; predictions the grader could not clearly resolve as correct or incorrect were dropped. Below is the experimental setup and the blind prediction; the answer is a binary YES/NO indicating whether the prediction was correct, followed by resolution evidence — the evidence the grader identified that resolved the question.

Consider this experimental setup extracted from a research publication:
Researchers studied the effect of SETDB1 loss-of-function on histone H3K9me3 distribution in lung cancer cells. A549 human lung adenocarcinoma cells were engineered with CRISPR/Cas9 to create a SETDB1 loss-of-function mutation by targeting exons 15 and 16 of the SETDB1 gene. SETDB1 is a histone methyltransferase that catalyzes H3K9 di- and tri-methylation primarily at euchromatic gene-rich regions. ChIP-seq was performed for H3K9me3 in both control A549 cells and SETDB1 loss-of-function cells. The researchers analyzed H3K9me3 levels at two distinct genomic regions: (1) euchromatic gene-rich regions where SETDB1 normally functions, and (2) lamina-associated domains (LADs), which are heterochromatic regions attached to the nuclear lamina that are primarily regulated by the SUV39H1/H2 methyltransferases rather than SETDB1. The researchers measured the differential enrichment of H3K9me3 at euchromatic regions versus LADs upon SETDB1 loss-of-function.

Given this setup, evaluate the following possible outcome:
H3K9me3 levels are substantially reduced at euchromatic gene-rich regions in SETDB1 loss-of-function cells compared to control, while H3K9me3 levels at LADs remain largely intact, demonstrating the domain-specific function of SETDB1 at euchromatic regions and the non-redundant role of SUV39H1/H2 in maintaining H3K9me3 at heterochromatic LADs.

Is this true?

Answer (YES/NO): NO